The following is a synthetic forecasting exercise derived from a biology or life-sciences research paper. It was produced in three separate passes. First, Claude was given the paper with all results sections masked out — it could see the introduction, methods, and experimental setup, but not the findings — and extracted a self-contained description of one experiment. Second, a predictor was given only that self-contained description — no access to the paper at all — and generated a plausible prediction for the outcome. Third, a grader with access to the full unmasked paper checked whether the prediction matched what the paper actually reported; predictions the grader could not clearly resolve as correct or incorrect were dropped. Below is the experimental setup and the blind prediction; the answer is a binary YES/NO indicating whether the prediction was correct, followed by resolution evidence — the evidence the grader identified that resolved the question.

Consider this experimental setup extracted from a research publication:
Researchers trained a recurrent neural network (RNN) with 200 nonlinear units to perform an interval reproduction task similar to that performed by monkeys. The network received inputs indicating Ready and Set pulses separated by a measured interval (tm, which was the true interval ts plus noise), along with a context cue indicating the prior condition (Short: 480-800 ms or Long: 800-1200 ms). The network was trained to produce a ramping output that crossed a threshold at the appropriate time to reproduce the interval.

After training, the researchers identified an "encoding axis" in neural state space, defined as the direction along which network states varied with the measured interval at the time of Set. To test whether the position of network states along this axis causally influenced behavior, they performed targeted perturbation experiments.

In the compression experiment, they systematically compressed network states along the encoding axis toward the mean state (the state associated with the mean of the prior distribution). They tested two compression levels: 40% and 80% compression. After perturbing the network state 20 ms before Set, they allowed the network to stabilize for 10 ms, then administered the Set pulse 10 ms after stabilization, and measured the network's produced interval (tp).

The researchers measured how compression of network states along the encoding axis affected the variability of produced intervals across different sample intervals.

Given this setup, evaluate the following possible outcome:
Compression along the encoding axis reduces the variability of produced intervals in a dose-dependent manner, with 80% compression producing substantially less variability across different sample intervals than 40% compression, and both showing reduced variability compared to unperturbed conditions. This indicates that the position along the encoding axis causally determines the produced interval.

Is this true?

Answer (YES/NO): YES